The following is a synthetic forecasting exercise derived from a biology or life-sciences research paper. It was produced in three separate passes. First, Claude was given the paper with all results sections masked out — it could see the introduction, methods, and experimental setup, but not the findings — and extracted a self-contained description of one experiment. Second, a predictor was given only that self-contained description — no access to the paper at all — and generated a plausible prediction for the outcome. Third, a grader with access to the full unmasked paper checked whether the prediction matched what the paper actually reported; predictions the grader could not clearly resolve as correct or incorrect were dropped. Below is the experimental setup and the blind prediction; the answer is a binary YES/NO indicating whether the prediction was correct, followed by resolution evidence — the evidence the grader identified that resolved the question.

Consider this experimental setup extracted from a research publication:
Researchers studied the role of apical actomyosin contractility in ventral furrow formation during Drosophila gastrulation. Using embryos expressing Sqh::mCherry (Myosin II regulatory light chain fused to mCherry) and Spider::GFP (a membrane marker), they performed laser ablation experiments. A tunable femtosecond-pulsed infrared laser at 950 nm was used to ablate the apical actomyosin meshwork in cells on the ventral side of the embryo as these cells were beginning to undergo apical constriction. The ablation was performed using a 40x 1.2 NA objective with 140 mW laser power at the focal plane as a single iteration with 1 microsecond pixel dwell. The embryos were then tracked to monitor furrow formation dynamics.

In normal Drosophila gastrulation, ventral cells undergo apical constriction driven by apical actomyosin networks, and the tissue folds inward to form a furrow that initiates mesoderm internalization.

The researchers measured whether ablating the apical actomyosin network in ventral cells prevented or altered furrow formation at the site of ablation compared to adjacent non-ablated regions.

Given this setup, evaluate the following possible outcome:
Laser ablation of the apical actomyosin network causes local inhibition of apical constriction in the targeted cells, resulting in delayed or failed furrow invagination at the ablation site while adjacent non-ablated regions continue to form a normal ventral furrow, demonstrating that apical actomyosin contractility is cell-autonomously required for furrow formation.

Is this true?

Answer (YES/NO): NO